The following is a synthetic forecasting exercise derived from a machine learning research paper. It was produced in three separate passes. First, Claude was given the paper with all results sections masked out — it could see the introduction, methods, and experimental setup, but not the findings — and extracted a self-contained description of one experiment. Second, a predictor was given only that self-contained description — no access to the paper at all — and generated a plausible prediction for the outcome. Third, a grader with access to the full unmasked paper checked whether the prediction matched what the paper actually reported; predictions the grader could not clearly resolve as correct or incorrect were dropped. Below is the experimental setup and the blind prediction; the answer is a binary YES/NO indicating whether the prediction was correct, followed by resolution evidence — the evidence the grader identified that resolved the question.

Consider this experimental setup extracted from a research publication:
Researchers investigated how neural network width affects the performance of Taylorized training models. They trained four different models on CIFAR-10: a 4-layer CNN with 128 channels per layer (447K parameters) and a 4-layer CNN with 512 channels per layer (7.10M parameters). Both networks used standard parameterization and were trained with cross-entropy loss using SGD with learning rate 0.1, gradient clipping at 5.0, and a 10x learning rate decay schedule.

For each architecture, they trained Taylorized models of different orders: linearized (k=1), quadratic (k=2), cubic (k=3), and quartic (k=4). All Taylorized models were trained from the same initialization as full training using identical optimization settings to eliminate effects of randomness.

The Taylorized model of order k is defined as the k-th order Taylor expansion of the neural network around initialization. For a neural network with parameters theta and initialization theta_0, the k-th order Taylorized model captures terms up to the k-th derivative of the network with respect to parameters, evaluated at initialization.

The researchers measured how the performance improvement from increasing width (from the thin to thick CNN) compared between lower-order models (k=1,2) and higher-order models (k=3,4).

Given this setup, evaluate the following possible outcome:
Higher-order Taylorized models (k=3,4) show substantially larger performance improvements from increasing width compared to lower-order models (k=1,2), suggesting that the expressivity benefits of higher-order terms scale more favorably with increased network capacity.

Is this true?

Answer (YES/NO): NO